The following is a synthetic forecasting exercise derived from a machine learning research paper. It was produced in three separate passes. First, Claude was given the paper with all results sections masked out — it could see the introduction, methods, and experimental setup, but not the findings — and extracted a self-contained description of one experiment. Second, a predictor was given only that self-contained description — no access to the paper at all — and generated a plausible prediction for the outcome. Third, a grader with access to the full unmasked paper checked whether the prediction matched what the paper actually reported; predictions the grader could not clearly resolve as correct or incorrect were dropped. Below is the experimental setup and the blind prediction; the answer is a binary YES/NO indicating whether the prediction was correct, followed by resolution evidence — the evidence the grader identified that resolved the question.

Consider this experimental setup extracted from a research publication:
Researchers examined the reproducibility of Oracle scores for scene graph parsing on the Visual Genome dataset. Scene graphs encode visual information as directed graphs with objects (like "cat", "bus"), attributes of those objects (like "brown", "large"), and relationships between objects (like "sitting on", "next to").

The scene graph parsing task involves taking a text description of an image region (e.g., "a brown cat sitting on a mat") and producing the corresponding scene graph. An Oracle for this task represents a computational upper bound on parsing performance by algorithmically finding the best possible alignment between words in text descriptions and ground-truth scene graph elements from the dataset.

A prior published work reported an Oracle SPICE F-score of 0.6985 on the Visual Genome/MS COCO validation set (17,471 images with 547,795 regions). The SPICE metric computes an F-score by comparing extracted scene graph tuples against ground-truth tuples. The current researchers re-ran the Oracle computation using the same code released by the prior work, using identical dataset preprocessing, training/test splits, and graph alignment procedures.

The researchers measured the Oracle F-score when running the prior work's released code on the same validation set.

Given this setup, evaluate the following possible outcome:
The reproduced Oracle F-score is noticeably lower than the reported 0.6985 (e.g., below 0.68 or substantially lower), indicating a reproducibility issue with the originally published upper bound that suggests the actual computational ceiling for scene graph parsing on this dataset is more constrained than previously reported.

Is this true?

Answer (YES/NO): YES